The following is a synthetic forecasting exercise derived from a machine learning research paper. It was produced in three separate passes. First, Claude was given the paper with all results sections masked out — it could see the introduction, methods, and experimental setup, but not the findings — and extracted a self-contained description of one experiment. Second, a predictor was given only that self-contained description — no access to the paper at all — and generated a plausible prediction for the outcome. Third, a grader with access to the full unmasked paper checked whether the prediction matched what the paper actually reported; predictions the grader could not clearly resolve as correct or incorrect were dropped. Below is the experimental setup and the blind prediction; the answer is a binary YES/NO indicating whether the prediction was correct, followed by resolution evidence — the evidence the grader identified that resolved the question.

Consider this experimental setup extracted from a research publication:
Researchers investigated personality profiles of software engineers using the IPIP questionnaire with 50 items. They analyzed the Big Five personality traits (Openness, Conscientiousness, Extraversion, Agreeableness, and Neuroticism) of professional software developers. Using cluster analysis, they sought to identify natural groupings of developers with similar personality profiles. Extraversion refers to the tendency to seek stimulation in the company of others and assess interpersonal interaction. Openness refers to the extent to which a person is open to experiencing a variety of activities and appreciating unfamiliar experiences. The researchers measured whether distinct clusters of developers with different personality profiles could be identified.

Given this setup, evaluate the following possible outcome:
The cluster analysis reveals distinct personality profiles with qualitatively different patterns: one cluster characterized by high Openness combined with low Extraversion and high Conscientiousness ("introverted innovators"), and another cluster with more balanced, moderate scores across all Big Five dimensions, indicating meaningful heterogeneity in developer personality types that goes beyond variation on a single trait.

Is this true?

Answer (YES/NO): NO